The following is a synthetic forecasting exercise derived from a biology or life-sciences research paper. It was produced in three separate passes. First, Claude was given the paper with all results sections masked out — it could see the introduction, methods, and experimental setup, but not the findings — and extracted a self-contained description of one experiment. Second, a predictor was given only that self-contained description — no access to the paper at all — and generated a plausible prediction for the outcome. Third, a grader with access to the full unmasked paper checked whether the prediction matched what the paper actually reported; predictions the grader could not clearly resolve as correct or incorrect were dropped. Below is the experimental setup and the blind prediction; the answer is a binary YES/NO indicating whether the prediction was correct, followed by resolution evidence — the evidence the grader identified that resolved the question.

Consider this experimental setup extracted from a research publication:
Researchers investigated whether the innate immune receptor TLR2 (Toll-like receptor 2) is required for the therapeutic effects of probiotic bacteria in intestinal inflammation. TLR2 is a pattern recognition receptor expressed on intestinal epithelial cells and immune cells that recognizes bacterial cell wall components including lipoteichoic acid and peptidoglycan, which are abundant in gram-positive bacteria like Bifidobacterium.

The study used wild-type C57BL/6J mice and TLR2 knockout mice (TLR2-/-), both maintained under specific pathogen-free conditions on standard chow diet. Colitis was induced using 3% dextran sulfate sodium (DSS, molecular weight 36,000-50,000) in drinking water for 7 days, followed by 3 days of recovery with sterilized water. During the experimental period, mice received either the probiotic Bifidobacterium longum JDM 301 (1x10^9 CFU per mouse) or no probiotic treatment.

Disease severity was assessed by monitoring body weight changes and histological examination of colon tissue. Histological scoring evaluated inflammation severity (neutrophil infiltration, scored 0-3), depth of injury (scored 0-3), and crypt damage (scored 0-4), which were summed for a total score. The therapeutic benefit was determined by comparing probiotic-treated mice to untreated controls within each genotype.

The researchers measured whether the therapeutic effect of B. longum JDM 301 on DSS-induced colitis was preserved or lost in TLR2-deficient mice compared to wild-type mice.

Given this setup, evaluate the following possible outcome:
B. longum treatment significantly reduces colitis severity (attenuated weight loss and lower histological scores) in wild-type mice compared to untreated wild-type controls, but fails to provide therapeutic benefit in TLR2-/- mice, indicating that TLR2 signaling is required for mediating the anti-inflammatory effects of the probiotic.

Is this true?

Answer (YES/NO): YES